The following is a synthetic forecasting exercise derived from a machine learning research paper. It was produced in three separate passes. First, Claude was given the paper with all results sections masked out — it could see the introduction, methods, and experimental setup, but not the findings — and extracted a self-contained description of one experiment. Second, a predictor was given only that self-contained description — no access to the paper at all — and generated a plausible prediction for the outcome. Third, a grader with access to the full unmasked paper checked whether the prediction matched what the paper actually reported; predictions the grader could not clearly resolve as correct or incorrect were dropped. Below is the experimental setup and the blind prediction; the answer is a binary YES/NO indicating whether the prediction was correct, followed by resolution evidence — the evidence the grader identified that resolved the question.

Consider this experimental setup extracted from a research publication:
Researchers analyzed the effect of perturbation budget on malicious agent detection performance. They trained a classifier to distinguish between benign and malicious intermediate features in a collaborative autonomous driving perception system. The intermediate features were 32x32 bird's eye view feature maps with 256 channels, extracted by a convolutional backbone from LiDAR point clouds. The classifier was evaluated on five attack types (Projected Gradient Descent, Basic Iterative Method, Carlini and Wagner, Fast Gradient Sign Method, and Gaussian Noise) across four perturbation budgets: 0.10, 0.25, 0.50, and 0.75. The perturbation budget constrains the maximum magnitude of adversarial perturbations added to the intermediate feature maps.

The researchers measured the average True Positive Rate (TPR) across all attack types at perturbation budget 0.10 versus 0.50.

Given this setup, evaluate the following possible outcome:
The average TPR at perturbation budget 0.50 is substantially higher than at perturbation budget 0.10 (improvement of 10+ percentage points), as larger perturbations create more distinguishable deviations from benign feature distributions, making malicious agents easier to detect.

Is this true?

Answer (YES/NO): YES